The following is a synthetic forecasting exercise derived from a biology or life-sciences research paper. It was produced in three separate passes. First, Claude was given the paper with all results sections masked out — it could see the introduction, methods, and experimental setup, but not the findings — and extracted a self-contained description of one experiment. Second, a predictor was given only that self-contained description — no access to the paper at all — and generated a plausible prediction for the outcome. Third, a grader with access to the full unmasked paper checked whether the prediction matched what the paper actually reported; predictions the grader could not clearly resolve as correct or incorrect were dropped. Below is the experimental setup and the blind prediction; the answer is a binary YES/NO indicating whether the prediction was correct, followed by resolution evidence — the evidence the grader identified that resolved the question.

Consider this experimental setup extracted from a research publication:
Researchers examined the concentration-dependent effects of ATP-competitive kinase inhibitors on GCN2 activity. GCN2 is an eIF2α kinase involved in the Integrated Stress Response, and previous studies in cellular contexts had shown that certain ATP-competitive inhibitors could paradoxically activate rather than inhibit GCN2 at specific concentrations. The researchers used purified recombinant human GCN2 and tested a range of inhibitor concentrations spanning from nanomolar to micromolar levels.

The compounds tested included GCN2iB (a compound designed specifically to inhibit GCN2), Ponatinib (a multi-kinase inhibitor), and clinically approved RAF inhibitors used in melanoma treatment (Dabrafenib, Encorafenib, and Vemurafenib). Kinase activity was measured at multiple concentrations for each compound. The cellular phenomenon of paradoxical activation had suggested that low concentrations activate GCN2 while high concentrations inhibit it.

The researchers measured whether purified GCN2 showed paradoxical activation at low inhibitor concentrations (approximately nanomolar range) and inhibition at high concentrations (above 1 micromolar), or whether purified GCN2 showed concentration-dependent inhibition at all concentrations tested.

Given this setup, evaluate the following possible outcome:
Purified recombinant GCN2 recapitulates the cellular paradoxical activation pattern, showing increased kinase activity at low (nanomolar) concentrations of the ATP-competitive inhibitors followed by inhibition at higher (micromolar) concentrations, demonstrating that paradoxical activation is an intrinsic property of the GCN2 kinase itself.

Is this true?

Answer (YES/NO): YES